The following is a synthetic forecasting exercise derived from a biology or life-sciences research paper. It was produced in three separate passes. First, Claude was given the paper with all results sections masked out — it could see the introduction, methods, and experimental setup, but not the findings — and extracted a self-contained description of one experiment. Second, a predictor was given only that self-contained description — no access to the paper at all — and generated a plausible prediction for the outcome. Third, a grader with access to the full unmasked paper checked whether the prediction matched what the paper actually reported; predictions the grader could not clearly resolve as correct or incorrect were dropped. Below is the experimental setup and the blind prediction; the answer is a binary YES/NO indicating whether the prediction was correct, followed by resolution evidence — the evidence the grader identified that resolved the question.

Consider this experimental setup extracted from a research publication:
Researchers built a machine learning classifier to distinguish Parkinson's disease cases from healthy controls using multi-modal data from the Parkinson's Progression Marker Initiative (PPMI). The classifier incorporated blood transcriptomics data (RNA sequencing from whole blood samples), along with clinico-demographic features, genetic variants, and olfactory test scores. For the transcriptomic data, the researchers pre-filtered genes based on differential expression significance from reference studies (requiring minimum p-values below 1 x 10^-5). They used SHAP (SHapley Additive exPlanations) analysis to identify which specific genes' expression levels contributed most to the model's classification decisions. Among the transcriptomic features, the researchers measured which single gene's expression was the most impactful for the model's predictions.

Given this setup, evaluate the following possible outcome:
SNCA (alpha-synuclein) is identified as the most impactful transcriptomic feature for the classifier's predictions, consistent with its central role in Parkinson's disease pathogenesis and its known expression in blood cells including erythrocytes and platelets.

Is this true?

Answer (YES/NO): NO